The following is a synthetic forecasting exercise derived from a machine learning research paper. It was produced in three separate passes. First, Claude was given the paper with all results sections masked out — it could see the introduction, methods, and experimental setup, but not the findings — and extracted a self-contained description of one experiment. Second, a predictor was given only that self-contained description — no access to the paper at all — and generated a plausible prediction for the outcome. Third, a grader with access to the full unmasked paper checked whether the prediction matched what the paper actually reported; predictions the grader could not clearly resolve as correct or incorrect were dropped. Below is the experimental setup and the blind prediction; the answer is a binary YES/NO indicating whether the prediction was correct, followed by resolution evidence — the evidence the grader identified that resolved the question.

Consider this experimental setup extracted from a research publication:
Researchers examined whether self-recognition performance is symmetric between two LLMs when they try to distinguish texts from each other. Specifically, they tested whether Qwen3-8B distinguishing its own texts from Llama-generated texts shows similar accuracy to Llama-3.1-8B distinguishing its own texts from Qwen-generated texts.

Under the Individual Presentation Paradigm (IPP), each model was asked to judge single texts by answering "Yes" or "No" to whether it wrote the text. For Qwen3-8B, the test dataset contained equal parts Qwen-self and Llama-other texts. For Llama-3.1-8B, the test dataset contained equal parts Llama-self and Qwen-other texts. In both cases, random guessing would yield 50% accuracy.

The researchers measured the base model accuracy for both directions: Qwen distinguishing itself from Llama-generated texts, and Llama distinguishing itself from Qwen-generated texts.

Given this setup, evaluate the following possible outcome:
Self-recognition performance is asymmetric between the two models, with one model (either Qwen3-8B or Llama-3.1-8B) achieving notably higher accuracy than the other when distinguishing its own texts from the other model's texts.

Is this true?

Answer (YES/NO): YES